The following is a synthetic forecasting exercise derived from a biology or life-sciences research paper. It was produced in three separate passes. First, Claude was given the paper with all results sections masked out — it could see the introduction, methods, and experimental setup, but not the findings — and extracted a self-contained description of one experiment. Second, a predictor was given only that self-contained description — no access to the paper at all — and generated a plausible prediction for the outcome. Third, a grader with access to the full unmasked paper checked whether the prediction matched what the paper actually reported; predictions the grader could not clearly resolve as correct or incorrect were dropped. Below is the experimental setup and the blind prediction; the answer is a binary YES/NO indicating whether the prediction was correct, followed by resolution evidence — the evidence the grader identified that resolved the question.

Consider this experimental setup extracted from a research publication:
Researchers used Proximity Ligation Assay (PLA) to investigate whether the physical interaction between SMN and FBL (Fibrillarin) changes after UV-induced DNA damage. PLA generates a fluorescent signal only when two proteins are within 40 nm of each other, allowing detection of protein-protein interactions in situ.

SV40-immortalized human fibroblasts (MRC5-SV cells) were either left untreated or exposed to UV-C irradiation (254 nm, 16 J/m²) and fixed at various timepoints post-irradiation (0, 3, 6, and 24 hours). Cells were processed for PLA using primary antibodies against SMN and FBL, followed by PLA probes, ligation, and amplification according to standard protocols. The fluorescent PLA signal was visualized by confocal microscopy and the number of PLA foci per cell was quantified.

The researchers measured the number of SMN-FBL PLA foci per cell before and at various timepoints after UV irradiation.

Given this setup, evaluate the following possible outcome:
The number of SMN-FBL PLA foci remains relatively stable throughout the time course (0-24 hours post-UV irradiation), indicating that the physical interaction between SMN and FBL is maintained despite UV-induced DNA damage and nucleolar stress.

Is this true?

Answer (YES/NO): NO